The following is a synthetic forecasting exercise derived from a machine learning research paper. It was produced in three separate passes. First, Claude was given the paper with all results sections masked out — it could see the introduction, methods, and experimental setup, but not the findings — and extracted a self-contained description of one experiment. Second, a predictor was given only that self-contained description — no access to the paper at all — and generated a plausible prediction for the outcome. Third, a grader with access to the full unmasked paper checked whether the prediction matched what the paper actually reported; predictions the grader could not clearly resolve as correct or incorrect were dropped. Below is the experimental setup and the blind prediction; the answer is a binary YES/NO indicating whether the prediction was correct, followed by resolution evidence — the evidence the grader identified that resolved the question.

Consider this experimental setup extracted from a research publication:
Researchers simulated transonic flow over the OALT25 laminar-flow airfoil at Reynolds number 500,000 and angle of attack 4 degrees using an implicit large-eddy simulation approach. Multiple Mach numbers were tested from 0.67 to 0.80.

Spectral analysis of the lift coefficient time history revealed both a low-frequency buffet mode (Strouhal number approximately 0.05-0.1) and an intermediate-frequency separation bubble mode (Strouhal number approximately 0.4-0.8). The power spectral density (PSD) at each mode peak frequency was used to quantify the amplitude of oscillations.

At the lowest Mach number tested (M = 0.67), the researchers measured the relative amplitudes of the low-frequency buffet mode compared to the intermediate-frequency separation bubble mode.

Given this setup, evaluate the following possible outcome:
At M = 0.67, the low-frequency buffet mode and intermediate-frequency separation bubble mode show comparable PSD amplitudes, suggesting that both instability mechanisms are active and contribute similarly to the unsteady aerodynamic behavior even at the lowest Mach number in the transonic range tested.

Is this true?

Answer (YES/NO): NO